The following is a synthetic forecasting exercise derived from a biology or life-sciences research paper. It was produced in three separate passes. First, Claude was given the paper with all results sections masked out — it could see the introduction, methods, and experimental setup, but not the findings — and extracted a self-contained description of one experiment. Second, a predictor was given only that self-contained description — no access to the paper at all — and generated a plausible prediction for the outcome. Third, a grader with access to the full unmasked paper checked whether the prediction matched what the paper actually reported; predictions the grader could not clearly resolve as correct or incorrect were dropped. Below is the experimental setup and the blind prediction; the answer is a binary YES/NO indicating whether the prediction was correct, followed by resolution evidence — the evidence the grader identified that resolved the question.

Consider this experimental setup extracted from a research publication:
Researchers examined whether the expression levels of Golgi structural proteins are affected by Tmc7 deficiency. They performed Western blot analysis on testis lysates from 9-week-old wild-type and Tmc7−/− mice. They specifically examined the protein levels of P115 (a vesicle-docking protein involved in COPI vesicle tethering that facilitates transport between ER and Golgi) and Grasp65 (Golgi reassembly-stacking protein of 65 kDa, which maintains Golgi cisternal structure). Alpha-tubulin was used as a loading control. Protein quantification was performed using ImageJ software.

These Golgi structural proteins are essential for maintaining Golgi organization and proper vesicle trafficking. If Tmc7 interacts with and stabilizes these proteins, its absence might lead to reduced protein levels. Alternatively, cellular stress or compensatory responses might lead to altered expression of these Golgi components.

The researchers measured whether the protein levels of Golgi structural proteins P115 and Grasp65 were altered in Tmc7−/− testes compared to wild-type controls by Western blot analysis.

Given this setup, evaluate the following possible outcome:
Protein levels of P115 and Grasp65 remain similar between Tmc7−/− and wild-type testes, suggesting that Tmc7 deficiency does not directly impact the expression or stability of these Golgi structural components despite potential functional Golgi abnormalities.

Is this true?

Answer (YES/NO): NO